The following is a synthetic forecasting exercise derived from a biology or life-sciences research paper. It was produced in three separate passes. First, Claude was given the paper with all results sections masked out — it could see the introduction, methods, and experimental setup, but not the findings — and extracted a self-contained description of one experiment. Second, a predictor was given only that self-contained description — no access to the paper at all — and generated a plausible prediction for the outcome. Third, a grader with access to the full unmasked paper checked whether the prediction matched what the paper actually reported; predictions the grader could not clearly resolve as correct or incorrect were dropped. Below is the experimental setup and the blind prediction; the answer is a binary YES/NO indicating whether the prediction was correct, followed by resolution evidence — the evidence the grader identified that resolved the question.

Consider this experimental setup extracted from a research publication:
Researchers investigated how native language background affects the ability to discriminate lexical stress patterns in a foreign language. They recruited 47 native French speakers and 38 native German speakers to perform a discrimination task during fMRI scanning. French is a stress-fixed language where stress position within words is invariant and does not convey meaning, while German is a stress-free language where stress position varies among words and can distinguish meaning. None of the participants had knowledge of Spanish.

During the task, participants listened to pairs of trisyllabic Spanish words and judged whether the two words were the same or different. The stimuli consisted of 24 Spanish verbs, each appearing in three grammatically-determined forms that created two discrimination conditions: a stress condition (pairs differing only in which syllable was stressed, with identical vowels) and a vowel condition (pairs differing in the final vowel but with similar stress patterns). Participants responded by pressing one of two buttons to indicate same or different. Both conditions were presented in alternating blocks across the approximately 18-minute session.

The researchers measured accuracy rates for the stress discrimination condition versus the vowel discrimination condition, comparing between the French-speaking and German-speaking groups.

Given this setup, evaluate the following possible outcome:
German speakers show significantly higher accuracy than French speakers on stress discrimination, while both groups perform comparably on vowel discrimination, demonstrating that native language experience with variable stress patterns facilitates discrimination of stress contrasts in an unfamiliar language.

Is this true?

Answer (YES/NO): YES